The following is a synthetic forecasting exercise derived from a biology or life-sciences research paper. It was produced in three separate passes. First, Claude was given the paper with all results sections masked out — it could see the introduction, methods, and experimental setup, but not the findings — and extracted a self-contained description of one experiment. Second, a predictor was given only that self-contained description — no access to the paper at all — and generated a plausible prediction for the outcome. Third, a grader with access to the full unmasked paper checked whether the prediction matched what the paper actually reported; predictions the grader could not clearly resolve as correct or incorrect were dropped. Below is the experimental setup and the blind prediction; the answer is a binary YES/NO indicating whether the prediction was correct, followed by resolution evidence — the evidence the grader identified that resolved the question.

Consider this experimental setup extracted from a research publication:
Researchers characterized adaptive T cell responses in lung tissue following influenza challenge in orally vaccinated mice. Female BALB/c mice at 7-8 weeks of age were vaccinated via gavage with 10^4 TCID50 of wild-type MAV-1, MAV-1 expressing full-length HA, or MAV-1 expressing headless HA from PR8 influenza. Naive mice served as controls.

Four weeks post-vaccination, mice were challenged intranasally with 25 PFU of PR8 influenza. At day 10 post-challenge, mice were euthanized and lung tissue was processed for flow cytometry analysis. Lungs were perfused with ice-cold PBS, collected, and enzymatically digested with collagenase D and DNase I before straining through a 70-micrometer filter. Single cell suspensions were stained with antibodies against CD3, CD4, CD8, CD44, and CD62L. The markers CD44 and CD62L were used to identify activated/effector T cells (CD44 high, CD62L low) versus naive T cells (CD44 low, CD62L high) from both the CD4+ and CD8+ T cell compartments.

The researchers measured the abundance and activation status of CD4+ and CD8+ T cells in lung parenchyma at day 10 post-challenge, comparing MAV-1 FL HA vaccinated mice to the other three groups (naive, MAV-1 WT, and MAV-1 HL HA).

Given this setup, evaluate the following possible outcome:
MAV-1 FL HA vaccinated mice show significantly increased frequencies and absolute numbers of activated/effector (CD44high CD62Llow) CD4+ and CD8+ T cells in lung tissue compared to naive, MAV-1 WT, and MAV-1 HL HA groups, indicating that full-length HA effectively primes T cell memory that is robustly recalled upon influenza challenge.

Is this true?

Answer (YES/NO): NO